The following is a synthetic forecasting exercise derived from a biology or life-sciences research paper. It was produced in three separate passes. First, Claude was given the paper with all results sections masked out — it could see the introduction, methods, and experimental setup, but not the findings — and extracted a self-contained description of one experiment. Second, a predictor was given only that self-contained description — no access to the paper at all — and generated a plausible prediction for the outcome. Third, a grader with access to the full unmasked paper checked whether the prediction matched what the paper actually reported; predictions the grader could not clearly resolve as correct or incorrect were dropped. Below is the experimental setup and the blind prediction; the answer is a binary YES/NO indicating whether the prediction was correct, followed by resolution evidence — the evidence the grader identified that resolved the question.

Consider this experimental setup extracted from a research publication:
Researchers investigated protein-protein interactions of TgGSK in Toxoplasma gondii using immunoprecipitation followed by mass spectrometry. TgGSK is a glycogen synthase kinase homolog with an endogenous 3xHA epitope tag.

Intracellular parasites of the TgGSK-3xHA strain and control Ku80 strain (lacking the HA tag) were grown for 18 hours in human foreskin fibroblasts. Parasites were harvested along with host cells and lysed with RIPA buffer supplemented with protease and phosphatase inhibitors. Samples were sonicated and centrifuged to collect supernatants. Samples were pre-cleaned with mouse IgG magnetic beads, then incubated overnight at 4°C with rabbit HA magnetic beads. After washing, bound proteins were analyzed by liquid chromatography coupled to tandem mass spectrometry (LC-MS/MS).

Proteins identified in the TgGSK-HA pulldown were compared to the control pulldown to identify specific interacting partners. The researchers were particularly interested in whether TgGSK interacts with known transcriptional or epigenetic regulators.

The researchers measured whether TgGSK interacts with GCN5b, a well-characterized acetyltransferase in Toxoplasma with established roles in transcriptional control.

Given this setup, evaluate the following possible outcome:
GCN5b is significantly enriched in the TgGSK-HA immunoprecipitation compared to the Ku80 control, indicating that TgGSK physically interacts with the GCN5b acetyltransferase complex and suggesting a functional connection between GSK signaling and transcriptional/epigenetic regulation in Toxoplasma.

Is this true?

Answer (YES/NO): YES